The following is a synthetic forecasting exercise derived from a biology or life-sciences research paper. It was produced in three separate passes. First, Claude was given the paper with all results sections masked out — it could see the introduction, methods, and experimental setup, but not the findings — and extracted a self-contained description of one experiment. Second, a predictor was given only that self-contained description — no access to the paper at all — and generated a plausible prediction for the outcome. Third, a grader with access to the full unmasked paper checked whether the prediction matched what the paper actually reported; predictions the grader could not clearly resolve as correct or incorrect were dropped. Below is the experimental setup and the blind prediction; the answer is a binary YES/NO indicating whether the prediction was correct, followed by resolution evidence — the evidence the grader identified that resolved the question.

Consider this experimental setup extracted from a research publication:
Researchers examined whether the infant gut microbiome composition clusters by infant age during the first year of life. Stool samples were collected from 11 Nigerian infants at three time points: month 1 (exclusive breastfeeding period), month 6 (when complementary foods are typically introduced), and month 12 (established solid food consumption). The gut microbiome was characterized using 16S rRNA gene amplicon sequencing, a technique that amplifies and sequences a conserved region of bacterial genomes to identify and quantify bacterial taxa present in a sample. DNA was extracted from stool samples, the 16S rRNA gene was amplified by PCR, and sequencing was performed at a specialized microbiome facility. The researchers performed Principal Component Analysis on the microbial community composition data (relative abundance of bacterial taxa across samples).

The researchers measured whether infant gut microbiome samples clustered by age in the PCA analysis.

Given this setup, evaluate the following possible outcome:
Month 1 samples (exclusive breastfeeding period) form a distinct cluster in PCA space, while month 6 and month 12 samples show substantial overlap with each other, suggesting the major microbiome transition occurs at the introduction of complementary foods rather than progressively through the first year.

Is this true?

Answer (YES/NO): YES